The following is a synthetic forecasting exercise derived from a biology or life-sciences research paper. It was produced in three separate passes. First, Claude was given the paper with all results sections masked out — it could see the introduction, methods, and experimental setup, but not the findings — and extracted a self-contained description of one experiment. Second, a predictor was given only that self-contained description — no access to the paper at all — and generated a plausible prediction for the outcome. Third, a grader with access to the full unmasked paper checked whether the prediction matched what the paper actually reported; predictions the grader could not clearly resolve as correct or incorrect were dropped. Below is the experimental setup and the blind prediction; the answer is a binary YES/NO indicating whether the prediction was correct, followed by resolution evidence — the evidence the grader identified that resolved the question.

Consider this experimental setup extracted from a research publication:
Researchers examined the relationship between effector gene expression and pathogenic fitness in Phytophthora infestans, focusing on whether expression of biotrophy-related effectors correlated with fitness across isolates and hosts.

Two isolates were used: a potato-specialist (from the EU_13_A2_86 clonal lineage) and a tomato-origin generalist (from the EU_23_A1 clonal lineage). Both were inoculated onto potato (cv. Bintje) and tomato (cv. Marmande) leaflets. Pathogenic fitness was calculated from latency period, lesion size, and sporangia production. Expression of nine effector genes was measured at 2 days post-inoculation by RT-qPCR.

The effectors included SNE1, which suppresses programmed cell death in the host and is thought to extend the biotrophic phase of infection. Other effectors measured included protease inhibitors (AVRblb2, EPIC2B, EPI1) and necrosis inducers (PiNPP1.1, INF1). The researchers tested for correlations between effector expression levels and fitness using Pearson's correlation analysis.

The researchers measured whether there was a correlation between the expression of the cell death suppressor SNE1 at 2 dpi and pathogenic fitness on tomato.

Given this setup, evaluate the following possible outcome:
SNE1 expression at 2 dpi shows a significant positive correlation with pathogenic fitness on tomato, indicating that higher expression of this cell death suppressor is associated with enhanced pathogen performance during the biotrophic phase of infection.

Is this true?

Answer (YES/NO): YES